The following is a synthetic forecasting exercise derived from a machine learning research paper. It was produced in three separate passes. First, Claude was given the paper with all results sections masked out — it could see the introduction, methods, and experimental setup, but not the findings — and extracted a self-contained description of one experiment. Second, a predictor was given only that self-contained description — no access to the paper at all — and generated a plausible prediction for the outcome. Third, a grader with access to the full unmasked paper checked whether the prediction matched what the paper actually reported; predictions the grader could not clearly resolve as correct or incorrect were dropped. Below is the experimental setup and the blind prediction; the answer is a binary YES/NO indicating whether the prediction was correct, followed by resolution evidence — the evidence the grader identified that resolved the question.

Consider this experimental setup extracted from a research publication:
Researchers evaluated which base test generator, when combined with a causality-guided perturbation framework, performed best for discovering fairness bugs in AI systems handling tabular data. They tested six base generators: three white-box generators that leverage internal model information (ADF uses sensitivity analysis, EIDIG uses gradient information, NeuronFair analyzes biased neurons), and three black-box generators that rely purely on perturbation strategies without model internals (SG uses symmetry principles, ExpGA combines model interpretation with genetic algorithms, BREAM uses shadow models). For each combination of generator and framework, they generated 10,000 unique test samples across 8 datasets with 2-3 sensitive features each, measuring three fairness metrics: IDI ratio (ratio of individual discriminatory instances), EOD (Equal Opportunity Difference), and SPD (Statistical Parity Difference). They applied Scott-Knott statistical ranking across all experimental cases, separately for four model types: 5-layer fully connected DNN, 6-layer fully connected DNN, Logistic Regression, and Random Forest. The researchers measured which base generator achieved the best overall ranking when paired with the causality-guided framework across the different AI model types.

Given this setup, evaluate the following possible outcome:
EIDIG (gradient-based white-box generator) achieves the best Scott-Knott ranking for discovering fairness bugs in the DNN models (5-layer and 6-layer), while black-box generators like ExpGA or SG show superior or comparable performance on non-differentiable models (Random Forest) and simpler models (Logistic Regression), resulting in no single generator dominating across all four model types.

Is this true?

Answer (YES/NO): NO